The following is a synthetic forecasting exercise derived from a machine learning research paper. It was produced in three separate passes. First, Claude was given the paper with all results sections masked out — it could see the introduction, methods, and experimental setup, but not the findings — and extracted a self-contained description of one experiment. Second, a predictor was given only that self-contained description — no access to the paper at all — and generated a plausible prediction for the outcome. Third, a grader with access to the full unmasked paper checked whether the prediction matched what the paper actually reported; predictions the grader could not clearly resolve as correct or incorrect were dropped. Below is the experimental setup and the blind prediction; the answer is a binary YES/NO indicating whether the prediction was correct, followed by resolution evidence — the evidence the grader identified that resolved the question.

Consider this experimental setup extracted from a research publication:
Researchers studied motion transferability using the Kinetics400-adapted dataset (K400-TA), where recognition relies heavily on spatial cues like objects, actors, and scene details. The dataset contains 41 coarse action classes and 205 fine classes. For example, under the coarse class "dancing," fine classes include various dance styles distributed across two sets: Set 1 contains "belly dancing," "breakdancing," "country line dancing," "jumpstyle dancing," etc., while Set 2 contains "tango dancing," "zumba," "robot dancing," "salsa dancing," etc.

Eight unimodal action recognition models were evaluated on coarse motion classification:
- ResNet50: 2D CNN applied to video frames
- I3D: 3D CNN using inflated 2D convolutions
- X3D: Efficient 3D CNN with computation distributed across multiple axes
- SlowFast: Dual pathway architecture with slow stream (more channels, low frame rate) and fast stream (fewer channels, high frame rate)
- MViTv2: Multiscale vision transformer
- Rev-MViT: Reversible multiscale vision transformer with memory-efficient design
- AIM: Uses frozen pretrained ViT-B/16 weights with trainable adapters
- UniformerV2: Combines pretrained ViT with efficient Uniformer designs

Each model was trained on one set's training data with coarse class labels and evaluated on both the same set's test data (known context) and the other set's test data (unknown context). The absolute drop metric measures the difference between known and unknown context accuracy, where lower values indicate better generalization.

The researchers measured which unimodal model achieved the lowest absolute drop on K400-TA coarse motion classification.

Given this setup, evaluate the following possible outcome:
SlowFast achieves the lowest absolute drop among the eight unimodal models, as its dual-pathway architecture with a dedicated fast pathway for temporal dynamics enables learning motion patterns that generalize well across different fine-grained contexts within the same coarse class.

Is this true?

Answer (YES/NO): NO